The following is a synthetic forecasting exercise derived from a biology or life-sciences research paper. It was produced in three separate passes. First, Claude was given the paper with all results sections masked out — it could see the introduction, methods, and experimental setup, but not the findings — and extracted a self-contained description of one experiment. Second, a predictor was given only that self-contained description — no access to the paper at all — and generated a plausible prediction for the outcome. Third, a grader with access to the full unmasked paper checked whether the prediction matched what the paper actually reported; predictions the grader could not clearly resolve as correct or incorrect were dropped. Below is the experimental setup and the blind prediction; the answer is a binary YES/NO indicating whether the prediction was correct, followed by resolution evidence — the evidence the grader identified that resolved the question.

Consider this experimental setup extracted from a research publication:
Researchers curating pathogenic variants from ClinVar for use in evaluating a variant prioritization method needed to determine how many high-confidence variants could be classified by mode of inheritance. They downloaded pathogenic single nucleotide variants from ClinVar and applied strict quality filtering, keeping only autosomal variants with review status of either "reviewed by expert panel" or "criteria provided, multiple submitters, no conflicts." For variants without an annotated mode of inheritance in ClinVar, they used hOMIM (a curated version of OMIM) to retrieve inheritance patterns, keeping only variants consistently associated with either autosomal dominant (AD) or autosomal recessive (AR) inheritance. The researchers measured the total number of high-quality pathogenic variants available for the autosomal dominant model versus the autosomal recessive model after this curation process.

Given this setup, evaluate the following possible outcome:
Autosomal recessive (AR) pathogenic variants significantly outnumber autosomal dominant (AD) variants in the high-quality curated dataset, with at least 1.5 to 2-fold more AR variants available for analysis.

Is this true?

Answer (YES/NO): NO